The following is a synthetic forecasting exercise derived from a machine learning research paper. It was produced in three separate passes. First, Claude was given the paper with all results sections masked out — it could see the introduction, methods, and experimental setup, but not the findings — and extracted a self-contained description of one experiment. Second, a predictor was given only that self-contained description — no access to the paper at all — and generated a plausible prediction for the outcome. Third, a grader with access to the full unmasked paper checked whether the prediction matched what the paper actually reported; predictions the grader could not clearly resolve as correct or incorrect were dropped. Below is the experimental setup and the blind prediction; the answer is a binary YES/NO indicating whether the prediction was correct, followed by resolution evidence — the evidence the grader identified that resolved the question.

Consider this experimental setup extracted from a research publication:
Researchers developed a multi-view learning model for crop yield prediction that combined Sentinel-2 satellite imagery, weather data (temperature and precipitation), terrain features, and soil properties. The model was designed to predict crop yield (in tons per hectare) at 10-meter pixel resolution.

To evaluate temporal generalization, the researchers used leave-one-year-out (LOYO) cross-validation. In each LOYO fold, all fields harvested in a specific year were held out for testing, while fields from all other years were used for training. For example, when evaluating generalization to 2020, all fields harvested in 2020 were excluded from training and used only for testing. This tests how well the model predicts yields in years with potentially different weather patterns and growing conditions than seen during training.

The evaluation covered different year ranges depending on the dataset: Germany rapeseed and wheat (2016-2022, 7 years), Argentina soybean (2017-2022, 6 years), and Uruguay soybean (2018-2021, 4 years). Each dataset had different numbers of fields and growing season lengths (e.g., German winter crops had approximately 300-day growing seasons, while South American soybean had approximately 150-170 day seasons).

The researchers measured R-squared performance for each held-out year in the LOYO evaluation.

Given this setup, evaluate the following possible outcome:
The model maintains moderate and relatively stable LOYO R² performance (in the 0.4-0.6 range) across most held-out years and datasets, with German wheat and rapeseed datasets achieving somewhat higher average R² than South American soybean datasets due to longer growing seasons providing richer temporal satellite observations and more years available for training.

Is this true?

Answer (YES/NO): NO